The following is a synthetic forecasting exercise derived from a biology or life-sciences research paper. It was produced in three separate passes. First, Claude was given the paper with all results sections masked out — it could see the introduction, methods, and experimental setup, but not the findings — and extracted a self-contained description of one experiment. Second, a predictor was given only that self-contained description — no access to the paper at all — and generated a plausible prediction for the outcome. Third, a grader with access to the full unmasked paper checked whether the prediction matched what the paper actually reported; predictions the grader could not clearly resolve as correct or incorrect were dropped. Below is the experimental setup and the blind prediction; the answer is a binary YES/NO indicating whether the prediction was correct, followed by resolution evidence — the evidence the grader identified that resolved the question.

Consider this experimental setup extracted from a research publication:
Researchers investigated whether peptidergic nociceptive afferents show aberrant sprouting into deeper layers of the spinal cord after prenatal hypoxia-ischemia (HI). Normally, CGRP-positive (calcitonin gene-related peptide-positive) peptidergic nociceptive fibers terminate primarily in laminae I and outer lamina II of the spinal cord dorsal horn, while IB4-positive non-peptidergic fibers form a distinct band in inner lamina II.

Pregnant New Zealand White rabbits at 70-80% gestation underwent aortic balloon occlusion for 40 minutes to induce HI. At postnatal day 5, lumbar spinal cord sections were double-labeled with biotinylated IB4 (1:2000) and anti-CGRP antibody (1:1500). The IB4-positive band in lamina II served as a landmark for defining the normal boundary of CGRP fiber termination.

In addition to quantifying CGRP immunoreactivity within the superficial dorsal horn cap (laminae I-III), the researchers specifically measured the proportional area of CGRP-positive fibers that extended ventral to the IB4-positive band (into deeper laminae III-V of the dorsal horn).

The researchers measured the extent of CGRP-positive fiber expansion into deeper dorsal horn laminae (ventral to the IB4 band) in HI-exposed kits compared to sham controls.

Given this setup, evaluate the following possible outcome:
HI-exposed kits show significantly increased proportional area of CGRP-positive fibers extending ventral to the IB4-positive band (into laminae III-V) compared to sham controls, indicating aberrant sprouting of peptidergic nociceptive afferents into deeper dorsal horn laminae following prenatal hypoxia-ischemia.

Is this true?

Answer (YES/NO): YES